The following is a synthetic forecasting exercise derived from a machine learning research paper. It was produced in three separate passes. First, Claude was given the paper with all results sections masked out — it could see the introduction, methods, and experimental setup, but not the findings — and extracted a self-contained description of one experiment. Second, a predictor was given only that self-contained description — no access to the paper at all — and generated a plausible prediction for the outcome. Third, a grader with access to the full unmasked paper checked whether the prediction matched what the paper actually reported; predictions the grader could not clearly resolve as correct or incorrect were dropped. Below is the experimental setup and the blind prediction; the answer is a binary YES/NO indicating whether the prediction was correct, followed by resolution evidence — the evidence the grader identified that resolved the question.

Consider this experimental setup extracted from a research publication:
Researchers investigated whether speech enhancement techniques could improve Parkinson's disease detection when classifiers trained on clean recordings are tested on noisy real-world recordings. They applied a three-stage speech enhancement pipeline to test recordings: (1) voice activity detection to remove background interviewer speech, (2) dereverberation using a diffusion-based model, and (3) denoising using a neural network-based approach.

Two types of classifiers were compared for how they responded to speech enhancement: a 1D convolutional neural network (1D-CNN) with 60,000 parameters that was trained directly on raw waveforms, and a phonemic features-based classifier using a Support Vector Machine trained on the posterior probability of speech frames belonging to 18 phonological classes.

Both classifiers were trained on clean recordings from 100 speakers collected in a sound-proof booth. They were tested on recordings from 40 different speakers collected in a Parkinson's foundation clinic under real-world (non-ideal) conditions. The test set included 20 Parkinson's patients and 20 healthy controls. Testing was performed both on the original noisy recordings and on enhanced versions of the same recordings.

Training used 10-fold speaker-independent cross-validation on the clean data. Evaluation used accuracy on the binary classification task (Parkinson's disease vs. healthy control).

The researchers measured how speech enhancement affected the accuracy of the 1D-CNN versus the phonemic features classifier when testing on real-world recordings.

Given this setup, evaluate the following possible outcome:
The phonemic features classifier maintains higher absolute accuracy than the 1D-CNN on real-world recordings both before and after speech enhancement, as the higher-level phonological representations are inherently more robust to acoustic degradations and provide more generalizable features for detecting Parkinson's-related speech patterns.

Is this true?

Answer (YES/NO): NO